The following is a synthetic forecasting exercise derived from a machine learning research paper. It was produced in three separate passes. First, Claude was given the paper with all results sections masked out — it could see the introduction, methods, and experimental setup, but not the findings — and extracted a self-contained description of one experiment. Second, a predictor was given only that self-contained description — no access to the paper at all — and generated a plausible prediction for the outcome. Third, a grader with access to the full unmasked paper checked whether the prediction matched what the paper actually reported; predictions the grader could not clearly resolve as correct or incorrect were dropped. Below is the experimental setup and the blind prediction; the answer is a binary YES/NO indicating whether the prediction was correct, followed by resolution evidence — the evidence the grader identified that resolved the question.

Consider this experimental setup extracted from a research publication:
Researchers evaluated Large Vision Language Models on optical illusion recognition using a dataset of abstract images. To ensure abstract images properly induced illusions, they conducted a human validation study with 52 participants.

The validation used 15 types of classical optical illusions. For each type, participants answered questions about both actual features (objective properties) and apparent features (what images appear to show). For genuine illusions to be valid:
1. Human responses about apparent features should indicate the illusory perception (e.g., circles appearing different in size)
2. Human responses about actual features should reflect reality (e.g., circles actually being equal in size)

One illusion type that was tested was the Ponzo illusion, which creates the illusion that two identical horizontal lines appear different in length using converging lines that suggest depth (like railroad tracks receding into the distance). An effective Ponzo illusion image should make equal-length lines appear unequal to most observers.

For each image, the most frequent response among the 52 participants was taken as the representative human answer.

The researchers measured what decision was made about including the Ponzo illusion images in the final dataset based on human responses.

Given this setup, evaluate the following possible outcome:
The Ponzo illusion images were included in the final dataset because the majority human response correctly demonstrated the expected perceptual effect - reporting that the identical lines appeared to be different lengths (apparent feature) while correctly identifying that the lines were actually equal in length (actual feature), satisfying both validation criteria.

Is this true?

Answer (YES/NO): NO